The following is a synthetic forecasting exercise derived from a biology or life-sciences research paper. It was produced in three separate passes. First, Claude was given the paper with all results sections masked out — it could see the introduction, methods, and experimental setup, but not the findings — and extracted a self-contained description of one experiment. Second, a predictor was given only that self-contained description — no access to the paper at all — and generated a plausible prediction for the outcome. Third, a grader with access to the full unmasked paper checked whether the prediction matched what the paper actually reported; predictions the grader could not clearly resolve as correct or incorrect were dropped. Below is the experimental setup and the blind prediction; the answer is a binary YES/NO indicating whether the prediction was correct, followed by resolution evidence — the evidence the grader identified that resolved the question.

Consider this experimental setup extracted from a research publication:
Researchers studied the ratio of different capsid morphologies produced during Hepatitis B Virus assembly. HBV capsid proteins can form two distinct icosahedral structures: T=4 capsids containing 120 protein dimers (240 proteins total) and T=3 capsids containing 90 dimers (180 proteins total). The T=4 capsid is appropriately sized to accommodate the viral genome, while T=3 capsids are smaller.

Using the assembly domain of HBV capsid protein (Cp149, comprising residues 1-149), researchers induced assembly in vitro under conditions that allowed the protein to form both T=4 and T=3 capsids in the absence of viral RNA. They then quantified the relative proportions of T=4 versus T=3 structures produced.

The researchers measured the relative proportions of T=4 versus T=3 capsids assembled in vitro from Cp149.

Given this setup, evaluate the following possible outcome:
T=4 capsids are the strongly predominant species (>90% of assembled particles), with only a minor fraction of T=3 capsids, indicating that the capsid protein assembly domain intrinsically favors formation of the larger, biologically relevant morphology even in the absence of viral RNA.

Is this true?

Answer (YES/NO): NO